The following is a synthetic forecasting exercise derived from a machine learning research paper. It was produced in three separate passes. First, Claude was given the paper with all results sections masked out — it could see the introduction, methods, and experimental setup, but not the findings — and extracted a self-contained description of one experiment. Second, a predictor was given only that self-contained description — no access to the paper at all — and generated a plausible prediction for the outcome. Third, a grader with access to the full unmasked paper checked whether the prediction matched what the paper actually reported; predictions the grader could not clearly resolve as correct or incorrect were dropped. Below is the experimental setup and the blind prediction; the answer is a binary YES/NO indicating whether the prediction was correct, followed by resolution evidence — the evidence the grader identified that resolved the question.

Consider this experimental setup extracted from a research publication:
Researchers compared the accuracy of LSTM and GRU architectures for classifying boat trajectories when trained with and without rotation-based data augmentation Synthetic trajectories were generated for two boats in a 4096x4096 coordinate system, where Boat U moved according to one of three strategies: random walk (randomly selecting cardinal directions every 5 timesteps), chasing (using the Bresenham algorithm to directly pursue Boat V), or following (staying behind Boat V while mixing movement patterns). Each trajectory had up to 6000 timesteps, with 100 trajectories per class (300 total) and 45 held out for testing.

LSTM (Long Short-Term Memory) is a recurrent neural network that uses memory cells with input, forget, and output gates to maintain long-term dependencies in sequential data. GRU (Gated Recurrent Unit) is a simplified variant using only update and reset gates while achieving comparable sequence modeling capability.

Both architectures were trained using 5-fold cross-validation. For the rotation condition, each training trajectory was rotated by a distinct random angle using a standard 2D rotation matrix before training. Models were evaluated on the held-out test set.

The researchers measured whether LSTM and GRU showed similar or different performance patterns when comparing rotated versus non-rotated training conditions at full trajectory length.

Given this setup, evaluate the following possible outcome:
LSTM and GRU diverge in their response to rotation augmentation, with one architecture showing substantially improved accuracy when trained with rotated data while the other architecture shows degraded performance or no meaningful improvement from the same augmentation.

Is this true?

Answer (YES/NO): NO